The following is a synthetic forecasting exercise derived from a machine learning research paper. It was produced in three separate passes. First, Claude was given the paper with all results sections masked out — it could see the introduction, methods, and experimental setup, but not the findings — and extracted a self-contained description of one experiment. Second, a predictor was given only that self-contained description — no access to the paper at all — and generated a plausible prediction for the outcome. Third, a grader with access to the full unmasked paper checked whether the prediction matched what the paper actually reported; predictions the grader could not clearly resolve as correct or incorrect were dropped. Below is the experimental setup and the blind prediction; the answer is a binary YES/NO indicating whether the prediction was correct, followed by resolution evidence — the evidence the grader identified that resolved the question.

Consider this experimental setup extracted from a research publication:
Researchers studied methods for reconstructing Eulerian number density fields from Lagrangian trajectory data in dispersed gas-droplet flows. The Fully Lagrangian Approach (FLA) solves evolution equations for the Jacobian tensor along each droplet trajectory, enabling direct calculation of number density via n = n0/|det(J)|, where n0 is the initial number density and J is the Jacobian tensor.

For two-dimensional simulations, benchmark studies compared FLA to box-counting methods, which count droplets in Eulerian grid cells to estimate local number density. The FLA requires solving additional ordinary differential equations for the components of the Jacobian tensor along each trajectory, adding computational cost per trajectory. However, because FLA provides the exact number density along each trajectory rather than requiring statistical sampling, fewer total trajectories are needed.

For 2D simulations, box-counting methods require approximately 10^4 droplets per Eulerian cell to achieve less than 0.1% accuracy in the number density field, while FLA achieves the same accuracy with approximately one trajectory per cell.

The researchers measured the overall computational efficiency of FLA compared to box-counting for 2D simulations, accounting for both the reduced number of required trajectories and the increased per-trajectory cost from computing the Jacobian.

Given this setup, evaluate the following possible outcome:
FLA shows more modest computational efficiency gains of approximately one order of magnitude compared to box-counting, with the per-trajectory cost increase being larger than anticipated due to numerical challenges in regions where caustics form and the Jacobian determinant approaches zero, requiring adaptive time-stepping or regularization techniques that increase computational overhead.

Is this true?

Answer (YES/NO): NO